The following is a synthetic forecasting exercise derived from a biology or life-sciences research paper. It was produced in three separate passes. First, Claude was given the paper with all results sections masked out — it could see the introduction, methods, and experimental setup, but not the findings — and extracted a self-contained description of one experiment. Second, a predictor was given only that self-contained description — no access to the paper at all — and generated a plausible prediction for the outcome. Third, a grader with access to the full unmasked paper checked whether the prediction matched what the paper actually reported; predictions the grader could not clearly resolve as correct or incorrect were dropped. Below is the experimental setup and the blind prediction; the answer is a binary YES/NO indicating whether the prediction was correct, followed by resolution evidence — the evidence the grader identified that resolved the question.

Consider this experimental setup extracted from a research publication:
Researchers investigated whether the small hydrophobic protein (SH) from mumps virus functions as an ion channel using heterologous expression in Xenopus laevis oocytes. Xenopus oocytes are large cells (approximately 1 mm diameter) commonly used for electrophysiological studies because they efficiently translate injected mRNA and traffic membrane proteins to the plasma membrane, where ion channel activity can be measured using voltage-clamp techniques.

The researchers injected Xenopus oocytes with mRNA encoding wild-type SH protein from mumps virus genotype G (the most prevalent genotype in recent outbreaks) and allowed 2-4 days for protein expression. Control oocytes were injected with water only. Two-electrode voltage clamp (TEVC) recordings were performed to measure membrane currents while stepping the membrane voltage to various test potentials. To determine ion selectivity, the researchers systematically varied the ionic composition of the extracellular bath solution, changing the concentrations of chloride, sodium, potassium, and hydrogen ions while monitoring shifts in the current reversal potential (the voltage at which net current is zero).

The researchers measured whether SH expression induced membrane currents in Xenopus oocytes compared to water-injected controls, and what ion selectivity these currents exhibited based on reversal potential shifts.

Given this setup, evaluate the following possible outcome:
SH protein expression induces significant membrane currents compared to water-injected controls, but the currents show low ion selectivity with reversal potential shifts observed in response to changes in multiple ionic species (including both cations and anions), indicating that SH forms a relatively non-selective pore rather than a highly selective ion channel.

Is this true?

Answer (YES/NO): NO